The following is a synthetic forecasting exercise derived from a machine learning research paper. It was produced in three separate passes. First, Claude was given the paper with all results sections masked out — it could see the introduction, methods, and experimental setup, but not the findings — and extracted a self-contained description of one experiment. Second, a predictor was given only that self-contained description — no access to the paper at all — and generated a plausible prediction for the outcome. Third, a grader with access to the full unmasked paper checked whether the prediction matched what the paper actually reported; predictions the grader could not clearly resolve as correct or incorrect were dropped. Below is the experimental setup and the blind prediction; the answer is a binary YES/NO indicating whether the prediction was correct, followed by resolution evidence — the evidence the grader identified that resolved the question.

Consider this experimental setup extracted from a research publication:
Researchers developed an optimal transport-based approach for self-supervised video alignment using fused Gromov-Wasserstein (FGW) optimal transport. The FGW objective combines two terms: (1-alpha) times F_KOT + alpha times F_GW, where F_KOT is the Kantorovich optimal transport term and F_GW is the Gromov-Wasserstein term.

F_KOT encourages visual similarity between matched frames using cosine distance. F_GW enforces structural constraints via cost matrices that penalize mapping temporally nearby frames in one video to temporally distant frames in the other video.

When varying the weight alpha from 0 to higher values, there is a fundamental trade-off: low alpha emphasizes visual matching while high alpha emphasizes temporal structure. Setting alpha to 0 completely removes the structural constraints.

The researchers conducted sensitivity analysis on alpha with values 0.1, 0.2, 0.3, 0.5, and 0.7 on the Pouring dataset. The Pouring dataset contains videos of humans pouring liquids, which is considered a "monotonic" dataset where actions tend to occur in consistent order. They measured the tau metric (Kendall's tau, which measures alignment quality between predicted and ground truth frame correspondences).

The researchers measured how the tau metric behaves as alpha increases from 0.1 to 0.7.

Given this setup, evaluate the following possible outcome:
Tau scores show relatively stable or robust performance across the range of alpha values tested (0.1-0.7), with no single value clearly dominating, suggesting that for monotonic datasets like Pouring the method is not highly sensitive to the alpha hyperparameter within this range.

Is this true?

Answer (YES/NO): NO